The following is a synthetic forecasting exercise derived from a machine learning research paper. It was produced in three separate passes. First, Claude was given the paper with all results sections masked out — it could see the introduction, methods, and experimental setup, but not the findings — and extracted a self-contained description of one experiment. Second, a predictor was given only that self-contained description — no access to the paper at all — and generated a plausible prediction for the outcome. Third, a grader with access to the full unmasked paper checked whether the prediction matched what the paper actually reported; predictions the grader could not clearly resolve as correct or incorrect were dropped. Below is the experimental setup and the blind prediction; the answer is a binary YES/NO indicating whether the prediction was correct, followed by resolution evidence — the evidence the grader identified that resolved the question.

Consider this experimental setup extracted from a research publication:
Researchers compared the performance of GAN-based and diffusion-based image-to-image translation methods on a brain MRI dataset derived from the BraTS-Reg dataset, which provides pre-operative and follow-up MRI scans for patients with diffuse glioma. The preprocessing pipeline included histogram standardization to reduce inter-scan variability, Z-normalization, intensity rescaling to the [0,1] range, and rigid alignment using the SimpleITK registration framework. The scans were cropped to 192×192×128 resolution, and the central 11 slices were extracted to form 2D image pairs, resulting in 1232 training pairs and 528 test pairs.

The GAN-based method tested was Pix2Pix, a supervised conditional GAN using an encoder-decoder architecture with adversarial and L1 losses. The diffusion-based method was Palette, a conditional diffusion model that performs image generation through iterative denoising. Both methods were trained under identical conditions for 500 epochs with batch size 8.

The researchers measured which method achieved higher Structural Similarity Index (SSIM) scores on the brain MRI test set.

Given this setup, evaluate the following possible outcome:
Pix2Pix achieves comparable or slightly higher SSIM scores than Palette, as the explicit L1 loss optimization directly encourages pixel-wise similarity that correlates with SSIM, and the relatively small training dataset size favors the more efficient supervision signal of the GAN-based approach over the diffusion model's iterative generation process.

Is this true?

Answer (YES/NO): NO